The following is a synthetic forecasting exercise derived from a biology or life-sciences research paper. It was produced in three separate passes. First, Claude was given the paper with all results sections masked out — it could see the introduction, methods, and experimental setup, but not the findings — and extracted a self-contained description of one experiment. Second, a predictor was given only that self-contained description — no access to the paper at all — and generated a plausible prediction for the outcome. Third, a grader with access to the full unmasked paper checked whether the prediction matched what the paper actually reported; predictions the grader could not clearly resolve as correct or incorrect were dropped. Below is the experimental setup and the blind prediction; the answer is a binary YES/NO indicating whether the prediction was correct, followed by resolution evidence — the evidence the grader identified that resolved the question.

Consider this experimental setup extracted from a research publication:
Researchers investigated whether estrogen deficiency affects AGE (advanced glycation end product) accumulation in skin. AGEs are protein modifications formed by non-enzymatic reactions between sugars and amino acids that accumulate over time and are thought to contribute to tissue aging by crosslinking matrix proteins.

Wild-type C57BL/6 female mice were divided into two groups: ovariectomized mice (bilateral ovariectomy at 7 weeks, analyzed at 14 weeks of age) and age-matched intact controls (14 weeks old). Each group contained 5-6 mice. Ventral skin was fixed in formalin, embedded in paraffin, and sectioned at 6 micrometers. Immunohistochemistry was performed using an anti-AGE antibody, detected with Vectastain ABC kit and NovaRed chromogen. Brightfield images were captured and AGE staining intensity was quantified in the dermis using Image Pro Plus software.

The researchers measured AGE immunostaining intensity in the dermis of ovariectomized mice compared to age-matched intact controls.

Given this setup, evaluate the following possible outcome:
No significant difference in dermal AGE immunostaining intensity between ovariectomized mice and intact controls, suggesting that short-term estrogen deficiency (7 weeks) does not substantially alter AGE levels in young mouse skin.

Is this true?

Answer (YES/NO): YES